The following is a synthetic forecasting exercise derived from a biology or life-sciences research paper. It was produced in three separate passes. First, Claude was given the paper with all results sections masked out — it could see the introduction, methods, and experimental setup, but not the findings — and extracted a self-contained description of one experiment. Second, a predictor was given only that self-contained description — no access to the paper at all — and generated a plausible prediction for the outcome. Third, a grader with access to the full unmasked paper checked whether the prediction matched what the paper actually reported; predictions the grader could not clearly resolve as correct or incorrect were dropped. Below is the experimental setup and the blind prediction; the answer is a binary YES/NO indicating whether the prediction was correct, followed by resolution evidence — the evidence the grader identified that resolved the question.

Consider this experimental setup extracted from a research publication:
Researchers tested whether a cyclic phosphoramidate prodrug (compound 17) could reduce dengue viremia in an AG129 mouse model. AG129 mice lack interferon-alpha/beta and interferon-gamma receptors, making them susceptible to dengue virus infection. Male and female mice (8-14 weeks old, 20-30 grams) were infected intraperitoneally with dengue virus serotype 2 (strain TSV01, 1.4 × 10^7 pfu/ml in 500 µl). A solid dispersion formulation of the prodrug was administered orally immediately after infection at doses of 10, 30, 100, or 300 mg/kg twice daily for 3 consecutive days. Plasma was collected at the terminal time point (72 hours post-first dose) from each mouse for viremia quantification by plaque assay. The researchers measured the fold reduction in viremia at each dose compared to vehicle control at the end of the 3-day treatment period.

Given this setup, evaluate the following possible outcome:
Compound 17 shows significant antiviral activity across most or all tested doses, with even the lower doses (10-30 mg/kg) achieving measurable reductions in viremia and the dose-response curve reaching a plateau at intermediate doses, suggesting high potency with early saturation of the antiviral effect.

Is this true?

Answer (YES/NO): NO